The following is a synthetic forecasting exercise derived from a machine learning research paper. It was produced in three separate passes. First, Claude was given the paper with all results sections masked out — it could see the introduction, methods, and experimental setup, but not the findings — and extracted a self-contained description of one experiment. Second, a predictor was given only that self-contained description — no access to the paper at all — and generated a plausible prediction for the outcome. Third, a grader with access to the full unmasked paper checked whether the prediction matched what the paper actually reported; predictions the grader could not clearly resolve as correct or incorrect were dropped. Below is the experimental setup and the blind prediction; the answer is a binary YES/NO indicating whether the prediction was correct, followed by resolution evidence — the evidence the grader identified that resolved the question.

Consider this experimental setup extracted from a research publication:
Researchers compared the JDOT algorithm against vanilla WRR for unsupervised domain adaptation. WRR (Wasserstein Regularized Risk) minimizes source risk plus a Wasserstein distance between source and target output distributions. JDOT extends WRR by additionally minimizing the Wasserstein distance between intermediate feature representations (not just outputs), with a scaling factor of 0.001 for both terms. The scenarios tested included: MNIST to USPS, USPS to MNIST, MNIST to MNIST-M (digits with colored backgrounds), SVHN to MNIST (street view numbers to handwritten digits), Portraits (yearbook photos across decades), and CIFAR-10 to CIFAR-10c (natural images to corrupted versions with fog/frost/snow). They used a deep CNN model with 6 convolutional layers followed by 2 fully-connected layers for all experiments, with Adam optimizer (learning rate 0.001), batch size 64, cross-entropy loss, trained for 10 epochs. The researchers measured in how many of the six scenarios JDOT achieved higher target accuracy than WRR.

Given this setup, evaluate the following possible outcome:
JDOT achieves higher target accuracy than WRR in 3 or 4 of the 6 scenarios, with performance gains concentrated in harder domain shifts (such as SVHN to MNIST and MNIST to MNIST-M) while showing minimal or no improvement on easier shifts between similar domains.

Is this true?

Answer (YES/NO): NO